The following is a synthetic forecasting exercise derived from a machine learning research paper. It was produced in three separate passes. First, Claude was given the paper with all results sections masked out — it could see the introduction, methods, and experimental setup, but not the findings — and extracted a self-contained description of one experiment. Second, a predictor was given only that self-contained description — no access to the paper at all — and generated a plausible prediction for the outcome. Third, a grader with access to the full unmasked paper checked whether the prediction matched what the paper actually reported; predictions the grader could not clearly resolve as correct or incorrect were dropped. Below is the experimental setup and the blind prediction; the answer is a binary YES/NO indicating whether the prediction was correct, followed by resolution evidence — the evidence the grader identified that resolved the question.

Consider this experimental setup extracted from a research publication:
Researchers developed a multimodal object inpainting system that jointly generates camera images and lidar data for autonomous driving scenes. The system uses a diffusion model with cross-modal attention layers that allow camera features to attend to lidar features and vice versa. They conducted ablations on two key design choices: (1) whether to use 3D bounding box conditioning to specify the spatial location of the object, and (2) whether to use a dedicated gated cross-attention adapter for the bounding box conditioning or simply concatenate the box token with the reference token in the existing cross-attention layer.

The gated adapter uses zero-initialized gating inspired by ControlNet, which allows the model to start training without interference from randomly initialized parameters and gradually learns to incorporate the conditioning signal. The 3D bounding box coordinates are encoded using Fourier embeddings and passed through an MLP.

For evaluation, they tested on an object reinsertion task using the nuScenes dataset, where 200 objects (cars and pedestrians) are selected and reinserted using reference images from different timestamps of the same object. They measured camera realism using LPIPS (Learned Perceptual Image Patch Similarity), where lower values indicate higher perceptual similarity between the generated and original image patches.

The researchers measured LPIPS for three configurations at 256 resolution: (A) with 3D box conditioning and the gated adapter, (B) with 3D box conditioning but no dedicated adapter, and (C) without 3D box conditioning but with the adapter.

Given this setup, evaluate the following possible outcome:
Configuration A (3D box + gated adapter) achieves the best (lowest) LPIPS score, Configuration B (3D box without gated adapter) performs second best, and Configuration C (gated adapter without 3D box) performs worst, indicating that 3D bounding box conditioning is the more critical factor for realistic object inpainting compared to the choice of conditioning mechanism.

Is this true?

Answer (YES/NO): YES